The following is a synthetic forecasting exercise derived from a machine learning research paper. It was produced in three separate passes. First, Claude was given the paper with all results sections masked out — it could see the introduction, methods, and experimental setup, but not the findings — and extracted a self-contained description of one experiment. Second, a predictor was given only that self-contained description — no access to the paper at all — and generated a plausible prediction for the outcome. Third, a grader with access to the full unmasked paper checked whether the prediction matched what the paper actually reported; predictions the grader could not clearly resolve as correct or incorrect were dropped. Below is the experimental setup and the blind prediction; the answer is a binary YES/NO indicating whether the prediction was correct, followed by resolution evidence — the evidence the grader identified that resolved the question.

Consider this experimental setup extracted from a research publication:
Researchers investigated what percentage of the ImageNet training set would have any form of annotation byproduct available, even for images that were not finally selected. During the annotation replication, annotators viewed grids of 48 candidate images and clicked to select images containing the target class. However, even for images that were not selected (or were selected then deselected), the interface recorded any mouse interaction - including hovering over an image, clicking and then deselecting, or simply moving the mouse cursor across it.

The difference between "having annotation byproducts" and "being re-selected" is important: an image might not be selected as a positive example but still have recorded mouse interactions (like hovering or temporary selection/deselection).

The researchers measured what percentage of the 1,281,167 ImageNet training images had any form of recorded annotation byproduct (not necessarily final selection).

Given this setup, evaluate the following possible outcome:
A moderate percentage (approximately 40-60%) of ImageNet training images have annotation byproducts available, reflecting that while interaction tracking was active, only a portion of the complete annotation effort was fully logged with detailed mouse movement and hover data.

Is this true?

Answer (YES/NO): NO